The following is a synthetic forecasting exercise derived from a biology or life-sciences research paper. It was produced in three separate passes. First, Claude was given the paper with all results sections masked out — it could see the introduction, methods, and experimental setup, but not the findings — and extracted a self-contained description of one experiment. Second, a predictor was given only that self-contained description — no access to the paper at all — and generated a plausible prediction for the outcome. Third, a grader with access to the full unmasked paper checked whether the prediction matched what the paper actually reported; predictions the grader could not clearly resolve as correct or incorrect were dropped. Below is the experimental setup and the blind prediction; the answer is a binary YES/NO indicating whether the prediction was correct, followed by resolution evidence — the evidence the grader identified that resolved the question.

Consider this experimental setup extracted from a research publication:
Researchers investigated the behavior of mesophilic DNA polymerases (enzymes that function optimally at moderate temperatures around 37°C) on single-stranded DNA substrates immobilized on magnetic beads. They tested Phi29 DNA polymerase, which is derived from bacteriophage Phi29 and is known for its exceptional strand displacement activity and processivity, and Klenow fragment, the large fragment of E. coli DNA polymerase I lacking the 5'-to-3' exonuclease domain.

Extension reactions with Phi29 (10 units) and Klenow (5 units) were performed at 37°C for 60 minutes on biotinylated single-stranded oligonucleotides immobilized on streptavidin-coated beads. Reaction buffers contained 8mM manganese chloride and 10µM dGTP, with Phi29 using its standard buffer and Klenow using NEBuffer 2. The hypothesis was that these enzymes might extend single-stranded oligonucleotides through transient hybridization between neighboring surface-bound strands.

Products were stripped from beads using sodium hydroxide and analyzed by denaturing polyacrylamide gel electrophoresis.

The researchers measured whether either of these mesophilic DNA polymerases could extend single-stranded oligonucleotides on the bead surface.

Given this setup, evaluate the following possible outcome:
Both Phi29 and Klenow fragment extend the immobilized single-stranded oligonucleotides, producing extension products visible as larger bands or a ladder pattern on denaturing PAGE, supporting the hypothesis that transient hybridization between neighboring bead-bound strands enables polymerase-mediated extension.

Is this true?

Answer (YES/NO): NO